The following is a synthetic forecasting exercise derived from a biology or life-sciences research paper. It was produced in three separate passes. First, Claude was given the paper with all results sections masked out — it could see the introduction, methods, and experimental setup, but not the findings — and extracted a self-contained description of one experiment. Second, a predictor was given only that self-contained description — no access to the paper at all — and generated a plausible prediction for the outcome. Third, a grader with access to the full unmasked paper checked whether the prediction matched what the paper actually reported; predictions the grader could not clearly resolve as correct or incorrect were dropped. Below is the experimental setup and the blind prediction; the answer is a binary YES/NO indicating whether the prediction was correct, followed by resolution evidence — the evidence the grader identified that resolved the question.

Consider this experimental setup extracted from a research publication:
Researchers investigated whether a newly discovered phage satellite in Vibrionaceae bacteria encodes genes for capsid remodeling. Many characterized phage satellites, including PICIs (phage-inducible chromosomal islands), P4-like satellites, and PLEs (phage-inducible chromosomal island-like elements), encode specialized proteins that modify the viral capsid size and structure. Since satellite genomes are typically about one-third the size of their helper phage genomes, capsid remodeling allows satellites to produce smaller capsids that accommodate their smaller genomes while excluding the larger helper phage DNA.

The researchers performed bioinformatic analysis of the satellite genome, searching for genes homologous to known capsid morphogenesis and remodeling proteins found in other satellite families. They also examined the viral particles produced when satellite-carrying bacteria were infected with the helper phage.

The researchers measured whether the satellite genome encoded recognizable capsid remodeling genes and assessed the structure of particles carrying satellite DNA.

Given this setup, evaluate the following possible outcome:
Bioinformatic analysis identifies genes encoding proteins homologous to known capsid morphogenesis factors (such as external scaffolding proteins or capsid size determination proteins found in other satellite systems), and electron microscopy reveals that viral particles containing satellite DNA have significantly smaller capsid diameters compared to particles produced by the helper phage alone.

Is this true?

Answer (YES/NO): NO